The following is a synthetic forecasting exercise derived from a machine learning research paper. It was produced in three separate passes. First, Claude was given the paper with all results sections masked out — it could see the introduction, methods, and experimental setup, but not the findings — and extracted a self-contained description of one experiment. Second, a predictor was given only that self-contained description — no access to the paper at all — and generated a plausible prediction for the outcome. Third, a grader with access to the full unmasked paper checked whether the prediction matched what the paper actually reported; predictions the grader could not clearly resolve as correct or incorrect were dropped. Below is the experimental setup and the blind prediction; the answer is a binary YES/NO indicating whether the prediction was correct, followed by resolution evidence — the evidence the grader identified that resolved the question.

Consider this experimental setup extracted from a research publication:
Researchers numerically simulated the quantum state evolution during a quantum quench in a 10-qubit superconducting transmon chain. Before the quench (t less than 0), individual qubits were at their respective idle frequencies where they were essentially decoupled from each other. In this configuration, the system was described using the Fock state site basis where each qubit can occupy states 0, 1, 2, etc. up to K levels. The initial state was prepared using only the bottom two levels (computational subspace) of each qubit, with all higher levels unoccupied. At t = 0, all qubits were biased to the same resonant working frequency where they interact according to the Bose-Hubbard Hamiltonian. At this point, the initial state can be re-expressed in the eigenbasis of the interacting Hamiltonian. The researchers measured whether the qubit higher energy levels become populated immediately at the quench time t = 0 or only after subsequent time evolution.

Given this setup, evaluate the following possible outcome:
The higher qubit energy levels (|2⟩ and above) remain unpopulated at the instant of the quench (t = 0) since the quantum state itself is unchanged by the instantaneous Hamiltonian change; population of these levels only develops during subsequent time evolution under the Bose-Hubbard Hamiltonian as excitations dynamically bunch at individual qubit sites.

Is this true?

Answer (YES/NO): YES